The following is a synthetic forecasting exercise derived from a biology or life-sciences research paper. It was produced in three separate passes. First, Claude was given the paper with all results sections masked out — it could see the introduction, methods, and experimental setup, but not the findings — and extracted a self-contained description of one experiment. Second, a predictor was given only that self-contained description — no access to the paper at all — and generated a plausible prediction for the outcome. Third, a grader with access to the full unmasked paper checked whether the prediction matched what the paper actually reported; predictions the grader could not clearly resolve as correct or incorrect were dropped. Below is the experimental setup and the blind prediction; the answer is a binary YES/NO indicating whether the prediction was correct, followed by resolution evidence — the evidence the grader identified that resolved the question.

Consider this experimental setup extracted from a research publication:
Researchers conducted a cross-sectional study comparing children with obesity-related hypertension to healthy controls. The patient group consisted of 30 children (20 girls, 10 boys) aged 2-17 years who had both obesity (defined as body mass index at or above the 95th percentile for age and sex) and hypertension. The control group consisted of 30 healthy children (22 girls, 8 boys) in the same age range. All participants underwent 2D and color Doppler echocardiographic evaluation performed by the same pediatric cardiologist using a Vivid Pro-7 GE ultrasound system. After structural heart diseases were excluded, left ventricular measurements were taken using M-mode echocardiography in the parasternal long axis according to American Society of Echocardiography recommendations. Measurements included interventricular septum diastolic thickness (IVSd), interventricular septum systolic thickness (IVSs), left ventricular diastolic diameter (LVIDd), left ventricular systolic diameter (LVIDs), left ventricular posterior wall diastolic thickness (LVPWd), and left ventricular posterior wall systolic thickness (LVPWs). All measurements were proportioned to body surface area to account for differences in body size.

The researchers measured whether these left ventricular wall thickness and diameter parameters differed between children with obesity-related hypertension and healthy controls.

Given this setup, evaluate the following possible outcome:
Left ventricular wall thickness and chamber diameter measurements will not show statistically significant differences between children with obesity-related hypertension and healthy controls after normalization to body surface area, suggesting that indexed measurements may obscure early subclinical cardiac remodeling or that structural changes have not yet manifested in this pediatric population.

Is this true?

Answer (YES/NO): NO